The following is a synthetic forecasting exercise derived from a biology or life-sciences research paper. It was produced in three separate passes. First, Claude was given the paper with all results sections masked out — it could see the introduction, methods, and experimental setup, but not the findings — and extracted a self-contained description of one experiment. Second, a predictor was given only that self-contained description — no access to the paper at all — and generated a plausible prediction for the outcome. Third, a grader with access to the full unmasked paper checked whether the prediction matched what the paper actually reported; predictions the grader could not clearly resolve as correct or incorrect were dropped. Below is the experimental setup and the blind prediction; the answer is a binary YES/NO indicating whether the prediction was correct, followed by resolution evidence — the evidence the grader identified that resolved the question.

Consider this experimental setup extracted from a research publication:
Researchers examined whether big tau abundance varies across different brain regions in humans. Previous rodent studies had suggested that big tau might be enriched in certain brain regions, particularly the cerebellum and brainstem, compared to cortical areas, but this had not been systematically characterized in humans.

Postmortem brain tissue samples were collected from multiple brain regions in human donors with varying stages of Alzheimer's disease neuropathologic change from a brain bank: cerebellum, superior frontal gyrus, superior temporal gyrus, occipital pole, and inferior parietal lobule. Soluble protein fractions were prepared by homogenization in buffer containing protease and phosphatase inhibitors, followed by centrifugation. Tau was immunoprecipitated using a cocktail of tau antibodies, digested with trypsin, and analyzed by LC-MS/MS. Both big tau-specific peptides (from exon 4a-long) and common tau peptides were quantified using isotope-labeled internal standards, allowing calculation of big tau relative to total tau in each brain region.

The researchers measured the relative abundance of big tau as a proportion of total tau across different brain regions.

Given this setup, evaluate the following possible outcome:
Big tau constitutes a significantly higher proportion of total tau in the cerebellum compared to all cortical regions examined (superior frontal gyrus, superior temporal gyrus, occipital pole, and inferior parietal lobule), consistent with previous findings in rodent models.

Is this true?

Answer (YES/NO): YES